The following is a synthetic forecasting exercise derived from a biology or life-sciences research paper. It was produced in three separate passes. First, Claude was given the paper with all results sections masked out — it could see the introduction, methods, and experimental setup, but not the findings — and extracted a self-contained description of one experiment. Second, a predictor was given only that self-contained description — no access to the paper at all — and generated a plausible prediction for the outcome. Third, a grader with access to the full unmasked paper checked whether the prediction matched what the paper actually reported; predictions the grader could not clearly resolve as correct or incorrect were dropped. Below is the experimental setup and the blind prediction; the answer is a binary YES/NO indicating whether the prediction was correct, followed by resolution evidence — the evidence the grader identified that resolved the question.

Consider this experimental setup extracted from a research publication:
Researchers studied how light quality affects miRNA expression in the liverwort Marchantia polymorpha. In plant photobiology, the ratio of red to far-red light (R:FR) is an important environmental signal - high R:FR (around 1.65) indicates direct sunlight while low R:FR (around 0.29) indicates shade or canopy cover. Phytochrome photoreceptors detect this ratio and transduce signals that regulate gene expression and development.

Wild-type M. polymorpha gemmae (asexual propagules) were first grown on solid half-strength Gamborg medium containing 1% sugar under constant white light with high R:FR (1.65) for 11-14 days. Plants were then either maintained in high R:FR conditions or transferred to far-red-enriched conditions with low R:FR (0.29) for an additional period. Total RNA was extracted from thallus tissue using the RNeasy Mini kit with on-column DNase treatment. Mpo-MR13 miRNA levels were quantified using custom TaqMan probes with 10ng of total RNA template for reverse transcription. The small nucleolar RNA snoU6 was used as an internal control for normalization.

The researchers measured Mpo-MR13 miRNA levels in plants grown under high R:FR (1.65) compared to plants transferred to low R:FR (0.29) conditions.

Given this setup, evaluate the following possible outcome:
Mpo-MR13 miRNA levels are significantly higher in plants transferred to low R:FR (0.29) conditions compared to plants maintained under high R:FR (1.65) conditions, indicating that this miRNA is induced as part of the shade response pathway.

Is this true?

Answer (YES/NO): NO